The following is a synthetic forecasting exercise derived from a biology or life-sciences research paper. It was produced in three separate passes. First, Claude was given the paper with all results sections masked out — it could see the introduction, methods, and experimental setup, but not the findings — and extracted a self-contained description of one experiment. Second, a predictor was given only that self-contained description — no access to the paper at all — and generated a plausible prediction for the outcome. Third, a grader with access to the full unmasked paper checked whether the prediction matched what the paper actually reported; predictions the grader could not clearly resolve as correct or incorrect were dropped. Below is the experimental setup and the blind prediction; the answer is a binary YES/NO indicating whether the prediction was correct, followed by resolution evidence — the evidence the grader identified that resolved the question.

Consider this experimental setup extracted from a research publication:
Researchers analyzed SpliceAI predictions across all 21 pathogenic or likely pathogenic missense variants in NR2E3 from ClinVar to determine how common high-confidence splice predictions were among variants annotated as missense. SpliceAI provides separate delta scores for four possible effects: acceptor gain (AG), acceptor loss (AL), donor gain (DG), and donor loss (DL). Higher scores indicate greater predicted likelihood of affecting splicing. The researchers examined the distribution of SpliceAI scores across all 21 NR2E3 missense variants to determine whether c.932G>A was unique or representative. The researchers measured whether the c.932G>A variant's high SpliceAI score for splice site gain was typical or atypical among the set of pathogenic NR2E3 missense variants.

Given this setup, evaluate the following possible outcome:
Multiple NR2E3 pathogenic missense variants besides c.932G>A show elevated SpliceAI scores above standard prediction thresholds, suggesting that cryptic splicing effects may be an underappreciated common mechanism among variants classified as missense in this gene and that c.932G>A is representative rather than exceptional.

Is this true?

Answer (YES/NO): NO